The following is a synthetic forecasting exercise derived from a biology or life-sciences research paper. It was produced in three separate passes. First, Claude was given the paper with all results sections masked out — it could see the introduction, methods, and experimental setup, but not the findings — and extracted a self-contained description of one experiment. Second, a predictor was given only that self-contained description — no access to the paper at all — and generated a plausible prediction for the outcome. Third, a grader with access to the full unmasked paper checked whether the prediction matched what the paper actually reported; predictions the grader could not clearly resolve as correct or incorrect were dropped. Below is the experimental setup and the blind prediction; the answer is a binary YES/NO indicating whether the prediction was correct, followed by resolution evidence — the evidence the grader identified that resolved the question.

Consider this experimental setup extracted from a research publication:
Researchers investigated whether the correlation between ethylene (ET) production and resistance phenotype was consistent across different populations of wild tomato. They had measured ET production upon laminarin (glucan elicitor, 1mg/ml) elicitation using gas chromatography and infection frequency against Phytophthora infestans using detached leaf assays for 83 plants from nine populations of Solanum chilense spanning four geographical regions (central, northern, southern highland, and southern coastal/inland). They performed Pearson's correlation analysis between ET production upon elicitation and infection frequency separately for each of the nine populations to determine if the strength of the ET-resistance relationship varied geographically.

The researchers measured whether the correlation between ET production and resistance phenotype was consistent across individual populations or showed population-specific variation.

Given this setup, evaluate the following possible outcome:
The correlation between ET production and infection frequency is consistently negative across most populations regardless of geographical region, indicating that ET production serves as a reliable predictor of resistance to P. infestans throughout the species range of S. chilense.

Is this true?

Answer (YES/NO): NO